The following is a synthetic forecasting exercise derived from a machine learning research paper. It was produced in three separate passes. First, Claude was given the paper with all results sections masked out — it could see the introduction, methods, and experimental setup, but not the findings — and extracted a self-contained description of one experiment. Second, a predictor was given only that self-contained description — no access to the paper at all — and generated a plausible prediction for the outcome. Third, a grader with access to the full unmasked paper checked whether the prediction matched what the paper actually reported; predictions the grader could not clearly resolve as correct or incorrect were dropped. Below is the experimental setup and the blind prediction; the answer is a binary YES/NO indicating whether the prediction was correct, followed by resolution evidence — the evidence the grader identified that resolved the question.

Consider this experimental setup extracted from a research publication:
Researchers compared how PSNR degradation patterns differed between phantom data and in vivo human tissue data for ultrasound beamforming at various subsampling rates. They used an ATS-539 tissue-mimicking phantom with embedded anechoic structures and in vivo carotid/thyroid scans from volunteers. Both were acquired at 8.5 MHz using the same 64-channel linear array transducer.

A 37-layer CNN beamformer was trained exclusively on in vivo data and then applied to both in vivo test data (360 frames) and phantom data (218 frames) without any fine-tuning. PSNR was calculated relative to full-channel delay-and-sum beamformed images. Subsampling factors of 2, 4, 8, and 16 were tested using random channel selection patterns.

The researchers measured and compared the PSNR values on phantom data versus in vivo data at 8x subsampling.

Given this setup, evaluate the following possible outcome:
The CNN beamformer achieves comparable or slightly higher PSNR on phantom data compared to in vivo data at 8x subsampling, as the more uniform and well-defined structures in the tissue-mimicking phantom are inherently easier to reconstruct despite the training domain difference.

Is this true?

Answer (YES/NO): YES